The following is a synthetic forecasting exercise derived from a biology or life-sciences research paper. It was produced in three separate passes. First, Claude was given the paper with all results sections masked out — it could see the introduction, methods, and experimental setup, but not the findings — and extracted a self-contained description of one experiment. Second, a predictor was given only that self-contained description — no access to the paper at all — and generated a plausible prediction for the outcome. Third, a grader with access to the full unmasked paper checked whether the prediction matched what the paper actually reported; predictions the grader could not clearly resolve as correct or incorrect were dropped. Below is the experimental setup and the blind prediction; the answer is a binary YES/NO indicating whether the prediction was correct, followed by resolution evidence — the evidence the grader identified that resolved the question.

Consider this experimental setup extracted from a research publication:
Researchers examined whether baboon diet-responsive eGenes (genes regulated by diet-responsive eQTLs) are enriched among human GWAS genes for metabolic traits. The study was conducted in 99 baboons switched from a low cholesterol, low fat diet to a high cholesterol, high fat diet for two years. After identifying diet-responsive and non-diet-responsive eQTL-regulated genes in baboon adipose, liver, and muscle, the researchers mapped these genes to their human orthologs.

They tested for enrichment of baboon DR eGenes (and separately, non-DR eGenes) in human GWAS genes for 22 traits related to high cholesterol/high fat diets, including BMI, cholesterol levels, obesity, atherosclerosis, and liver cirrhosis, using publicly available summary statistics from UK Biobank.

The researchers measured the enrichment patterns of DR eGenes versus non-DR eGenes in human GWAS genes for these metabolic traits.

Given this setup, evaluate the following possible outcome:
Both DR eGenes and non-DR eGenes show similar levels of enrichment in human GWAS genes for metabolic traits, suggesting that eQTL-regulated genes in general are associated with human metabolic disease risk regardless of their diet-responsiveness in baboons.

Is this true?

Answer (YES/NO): NO